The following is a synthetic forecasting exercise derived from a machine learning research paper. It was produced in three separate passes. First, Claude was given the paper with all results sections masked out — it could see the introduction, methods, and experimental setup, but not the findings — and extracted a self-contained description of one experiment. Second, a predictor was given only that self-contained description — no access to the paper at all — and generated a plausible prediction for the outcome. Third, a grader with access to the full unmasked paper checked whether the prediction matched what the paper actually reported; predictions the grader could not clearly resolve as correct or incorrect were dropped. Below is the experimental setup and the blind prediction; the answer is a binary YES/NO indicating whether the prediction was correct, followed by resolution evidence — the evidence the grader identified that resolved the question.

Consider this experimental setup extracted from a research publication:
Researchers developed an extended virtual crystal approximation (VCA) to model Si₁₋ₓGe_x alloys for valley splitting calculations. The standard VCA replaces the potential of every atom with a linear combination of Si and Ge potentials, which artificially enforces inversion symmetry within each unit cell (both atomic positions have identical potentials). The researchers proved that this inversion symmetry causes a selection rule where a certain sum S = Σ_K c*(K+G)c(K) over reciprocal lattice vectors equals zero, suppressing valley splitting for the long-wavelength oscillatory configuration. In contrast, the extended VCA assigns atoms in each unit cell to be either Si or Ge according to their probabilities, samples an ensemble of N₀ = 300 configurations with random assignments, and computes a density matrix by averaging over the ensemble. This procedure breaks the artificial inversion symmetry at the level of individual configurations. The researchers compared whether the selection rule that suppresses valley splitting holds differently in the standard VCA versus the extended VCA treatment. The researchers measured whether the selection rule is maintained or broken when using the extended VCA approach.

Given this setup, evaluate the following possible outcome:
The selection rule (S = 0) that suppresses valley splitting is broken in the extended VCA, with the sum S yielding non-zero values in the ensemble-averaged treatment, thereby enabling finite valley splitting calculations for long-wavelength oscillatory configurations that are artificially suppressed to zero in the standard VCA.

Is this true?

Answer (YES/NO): NO